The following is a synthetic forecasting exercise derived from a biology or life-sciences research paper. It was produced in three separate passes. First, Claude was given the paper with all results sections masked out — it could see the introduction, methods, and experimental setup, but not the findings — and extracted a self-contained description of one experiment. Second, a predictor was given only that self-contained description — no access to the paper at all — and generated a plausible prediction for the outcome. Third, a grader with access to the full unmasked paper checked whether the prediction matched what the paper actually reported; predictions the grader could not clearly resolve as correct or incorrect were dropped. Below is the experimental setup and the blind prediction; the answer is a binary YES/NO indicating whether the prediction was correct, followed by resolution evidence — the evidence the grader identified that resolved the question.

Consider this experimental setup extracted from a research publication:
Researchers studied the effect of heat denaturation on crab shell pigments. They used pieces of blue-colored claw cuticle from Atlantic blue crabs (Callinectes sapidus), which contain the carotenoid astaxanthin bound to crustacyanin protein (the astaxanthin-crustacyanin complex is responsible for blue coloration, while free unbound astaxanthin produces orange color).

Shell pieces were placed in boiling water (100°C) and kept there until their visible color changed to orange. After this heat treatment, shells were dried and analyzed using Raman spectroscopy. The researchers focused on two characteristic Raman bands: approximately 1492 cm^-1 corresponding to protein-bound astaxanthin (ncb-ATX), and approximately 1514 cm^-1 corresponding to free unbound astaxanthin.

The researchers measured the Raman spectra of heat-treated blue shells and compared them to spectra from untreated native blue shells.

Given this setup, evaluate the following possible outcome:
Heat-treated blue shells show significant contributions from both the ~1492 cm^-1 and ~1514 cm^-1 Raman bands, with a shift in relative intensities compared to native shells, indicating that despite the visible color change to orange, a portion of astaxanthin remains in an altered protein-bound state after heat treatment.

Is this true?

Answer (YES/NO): NO